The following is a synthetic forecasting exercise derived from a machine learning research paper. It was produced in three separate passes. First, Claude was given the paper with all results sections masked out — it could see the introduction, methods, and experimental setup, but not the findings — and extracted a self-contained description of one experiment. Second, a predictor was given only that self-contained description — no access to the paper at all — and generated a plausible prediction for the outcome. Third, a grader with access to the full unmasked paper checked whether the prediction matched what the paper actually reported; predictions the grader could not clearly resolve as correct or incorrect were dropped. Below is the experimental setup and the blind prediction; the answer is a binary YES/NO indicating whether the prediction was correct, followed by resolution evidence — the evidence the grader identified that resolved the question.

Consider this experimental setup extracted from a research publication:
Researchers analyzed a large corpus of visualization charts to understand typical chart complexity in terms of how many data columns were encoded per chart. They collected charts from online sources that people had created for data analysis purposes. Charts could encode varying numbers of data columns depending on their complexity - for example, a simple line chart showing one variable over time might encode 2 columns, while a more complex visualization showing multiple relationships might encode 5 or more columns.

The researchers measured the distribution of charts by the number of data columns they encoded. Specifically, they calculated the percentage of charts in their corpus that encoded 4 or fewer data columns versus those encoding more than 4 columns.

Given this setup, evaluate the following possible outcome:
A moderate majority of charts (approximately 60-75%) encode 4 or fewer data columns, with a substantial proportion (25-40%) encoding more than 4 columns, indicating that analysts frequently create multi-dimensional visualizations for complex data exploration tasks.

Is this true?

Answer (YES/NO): NO